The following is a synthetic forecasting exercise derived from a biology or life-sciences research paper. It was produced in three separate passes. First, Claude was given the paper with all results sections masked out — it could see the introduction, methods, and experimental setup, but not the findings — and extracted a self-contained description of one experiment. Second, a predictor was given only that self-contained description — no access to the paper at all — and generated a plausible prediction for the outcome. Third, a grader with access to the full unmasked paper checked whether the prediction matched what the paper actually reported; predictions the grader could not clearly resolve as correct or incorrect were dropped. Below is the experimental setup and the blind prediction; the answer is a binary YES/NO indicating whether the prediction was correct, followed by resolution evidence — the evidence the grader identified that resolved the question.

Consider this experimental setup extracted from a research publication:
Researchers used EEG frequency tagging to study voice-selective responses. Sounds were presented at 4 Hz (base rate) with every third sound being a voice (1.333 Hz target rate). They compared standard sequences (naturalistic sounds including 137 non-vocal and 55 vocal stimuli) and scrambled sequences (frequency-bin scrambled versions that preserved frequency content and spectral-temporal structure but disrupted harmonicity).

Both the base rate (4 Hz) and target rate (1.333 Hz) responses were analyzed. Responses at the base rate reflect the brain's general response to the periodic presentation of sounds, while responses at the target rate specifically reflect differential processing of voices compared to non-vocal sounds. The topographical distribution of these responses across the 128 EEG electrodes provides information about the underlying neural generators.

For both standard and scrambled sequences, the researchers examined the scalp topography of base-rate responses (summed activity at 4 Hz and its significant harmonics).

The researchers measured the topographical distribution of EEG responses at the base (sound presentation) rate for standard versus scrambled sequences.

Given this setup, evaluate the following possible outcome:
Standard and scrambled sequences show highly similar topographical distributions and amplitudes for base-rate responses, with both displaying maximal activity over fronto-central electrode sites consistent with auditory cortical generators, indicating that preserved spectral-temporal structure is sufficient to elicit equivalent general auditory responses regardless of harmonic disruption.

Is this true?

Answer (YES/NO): NO